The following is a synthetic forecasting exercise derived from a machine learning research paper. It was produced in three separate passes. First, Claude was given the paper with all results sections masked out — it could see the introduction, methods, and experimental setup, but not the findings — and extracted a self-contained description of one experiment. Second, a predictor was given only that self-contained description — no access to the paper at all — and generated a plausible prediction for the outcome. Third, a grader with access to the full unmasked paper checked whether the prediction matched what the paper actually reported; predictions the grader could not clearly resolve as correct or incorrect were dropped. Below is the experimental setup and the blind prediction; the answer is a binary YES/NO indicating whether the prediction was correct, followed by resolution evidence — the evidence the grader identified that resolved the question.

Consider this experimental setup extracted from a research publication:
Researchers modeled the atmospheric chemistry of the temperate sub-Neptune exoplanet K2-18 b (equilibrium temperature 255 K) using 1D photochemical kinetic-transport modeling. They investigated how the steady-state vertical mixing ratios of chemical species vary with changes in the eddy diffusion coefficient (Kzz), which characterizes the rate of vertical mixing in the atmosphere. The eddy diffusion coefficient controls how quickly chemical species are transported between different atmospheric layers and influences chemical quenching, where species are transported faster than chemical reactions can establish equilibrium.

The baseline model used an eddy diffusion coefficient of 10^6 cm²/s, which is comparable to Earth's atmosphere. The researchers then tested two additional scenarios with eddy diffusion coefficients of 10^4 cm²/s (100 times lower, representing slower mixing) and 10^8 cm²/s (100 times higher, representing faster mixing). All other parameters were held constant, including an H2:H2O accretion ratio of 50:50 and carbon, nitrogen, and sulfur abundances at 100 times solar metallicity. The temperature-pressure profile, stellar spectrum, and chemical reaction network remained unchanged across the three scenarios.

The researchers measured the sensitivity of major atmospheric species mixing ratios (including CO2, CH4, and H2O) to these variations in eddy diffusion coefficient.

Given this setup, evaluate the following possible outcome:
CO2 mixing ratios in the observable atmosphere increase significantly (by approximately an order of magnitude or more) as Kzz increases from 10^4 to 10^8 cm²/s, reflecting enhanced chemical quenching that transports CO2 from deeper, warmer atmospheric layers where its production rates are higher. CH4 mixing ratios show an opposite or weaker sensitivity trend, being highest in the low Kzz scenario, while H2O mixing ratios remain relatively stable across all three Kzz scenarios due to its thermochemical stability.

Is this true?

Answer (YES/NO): NO